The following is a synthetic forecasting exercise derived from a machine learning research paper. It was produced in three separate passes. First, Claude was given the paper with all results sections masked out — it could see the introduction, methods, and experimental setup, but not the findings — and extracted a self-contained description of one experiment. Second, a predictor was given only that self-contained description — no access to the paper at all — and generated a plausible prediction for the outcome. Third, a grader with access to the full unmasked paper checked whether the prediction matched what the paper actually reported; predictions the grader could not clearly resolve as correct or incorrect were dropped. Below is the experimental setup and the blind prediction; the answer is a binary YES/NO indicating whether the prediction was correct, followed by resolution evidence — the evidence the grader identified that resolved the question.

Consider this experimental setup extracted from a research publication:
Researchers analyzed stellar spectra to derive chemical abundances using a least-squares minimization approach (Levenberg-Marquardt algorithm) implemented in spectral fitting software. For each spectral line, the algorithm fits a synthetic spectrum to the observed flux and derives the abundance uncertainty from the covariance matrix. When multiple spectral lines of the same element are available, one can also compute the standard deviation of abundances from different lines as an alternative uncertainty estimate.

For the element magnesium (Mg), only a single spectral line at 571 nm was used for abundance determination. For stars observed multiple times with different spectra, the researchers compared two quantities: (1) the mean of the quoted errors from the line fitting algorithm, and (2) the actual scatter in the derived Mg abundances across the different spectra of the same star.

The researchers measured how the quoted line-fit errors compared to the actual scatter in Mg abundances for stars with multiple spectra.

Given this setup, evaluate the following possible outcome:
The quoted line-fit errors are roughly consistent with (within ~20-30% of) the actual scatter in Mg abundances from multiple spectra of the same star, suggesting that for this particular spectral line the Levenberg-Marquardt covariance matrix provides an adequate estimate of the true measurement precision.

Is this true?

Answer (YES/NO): NO